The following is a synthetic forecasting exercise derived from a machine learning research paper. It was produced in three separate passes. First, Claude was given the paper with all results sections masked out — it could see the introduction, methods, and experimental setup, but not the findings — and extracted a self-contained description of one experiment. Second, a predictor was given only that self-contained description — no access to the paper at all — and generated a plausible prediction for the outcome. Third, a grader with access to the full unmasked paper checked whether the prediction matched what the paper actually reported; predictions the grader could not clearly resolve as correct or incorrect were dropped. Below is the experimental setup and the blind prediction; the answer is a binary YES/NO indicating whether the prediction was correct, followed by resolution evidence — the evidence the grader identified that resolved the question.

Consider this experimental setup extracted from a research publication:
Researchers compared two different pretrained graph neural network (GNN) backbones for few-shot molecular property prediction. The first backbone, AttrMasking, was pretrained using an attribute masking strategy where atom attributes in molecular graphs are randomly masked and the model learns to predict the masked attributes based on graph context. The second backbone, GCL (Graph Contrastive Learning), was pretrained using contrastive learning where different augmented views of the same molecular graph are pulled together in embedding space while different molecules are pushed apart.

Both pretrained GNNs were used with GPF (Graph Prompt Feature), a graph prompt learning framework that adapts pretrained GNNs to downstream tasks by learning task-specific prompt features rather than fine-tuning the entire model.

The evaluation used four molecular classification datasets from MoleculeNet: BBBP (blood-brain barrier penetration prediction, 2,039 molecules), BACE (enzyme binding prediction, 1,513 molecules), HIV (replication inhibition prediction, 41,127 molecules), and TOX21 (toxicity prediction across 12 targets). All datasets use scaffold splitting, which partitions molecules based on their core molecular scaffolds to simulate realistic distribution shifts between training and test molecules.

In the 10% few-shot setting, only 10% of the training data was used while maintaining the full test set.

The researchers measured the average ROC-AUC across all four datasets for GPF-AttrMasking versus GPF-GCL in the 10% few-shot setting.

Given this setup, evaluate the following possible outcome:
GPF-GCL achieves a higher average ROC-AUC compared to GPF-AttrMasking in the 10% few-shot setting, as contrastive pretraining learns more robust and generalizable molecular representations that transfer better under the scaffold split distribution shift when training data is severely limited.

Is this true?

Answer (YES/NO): NO